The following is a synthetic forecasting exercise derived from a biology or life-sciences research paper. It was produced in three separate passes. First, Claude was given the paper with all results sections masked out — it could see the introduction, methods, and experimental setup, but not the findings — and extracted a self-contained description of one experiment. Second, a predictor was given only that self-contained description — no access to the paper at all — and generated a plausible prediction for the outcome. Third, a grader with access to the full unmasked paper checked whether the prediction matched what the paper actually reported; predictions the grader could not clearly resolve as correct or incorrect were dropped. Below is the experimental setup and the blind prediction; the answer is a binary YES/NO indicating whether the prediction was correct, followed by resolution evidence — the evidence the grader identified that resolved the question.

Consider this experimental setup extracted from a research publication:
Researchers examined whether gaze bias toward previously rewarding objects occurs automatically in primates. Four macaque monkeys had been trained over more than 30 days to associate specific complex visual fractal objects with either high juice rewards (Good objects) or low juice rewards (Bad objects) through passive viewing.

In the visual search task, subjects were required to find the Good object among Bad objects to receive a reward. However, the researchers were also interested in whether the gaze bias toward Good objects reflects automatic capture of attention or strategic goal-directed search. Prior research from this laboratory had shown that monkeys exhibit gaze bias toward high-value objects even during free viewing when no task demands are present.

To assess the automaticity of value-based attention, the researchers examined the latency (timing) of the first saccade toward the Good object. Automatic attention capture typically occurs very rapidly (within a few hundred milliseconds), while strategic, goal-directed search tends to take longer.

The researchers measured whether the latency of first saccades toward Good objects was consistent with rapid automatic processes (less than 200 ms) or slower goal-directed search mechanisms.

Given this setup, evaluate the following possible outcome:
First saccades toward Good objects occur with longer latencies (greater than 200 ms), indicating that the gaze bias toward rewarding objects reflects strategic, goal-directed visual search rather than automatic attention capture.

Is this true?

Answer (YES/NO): NO